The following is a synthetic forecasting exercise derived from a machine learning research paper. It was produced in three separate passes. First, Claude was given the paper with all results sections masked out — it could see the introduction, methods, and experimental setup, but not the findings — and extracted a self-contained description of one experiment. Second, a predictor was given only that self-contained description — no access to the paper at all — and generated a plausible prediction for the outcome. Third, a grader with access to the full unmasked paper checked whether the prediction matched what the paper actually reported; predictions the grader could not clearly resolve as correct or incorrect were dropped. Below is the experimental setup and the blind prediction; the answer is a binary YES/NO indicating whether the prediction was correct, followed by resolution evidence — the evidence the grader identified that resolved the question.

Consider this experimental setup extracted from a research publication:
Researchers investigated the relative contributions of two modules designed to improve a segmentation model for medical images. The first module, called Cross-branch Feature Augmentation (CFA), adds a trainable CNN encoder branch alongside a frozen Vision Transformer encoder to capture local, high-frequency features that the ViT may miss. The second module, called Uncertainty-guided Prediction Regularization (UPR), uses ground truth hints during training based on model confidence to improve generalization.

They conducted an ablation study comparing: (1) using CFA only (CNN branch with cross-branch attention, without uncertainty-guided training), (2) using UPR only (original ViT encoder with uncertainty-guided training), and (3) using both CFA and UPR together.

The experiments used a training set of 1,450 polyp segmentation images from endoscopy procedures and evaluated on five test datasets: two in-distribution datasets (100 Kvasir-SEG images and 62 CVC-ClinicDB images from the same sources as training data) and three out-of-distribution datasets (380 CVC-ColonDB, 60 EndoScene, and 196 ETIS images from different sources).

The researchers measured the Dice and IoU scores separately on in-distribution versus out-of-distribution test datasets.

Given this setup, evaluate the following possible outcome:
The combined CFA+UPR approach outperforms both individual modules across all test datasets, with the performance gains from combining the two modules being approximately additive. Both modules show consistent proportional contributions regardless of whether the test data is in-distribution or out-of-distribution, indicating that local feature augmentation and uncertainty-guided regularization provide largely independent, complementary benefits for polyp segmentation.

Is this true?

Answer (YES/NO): NO